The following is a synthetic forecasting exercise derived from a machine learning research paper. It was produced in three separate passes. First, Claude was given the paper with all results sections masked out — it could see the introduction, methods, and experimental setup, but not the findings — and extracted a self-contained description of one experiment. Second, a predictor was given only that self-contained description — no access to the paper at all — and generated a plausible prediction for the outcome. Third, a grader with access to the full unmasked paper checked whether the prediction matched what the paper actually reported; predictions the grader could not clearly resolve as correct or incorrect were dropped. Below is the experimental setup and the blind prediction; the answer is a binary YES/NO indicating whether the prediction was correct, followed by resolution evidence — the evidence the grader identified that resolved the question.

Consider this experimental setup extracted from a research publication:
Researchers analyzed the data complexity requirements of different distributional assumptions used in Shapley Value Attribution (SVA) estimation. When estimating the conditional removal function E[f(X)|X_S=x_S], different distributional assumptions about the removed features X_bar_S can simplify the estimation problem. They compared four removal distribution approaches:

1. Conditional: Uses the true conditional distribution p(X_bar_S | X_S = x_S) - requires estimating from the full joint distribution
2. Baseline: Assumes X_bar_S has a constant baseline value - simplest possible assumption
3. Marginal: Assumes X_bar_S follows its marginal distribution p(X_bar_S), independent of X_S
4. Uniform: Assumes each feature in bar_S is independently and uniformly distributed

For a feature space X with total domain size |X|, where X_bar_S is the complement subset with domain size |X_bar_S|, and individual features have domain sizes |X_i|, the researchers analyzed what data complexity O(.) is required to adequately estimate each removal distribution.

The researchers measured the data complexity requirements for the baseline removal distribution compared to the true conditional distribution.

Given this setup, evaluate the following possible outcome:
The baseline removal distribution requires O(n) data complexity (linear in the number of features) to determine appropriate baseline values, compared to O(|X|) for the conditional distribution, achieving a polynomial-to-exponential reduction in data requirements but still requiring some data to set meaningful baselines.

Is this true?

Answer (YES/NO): NO